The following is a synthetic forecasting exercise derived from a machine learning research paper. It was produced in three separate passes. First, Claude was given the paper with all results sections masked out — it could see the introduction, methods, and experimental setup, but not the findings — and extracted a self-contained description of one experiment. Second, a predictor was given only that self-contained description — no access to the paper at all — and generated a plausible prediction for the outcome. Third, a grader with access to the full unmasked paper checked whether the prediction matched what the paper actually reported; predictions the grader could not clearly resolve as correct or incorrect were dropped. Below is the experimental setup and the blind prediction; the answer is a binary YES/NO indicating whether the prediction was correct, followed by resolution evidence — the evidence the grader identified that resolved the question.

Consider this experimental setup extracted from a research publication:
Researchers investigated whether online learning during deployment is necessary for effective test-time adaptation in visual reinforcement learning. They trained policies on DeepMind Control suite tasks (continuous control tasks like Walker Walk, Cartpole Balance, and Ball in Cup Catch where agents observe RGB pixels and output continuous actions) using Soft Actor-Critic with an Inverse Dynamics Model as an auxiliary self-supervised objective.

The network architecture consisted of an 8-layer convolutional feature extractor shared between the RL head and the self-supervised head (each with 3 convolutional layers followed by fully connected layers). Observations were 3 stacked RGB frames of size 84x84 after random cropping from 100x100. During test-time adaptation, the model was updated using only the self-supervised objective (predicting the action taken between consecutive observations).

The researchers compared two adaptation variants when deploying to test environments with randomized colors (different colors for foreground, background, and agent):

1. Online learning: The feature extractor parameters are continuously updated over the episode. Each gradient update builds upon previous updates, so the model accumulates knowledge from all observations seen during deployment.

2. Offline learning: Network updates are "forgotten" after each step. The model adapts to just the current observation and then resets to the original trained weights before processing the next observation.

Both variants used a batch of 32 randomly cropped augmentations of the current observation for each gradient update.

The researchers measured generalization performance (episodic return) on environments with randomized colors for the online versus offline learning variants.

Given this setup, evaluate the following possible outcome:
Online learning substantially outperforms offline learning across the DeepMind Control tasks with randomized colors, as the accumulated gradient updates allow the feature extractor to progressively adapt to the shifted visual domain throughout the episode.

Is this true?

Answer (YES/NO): YES